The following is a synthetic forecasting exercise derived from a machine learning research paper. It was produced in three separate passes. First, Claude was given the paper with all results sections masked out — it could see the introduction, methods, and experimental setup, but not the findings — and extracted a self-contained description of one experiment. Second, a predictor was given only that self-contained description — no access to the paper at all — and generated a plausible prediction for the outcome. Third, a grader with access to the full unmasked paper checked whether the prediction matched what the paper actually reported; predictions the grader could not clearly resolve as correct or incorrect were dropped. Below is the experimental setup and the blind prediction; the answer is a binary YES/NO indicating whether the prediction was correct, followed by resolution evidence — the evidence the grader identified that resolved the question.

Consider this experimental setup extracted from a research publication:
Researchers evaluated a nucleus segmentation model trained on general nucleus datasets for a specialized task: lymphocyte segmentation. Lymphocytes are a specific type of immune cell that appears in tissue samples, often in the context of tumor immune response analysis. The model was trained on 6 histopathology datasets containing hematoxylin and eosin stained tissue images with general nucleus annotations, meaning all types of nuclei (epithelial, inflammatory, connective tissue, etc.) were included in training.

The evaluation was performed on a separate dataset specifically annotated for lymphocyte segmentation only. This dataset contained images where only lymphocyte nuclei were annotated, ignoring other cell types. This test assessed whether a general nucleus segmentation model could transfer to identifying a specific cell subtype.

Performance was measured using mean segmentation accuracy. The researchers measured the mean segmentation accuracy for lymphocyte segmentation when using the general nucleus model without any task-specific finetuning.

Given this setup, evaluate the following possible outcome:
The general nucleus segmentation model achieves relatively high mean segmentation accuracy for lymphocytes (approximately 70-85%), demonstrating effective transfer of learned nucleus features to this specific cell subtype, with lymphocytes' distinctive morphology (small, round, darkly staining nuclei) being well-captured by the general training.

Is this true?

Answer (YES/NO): NO